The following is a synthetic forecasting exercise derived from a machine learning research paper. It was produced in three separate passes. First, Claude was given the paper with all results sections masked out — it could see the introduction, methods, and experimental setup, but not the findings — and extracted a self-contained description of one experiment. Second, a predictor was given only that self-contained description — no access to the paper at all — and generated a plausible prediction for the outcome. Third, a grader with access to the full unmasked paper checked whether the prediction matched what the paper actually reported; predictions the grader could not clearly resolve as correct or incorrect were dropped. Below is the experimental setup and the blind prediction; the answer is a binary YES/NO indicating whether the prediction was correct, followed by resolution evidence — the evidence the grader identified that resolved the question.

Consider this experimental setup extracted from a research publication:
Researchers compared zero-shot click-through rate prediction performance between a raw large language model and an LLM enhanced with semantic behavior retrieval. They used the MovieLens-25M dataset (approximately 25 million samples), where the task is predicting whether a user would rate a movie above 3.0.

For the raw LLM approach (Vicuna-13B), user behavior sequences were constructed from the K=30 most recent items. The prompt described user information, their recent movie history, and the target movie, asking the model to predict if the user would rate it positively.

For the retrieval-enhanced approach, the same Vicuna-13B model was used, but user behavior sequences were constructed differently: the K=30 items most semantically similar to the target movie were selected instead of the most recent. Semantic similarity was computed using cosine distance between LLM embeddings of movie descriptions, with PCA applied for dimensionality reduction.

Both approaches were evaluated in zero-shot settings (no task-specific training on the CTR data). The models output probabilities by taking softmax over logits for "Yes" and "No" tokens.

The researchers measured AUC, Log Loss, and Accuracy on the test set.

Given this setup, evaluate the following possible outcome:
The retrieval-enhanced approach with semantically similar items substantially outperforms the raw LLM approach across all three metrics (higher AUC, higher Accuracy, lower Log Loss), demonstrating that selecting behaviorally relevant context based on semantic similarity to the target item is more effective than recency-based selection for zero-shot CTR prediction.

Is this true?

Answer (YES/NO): NO